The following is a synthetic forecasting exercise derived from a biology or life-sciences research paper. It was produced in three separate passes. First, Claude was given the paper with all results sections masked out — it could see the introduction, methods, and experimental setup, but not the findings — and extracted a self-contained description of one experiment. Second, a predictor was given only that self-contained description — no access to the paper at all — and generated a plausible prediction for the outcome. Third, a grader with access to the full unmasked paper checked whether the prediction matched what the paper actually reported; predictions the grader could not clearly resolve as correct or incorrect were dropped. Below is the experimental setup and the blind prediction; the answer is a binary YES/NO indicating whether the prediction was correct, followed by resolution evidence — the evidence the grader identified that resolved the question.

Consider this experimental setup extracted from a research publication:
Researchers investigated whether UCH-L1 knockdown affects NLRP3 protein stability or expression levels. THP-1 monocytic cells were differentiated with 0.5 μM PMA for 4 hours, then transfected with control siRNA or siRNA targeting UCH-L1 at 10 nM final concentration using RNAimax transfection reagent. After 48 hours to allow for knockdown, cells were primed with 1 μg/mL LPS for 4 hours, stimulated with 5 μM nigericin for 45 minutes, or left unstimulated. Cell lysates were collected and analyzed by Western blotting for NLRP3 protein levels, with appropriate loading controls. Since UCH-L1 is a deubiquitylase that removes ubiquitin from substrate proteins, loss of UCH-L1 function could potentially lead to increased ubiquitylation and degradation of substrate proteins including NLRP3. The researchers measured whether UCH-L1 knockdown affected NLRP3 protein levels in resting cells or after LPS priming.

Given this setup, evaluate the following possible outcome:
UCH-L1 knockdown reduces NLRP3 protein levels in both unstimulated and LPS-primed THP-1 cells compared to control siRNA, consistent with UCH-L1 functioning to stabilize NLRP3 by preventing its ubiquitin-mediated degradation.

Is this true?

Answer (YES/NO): NO